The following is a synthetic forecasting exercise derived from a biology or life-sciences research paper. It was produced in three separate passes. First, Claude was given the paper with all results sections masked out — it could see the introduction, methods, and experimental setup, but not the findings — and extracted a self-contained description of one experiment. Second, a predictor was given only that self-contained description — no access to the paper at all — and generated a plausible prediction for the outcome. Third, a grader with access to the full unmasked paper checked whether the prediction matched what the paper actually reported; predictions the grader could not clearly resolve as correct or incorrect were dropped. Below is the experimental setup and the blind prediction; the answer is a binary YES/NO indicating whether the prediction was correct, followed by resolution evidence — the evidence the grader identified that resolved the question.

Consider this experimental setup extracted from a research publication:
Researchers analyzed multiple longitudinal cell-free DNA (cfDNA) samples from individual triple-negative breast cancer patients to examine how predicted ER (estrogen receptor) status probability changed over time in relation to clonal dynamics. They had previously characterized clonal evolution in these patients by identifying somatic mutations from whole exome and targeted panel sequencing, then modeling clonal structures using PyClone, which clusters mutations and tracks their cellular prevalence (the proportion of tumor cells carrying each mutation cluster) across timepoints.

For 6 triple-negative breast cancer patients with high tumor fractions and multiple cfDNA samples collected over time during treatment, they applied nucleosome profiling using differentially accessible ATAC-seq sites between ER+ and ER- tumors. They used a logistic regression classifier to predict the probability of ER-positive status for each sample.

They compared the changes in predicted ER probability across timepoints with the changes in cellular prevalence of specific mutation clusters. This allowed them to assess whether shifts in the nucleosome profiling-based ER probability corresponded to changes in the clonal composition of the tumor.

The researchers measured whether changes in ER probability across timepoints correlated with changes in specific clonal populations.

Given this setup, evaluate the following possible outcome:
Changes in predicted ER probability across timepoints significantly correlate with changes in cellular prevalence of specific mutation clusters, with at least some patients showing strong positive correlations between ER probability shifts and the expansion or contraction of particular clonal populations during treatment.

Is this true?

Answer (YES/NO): YES